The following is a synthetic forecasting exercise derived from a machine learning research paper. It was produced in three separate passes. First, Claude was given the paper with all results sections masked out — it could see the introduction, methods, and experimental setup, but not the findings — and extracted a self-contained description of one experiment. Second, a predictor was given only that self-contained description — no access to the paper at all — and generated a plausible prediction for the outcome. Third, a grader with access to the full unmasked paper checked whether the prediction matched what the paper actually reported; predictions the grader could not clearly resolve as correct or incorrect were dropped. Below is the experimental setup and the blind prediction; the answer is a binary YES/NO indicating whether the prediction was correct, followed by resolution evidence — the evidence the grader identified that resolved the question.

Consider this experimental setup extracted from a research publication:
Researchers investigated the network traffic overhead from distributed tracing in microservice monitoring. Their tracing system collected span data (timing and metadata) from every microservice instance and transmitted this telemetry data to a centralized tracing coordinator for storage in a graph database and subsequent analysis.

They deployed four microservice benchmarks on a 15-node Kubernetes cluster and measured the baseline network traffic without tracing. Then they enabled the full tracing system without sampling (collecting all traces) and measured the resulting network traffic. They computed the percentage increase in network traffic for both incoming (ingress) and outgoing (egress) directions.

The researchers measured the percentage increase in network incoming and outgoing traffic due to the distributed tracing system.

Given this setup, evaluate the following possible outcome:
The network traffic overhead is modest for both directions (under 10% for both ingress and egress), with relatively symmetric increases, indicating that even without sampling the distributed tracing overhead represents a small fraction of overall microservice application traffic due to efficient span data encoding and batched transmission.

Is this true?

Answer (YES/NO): NO